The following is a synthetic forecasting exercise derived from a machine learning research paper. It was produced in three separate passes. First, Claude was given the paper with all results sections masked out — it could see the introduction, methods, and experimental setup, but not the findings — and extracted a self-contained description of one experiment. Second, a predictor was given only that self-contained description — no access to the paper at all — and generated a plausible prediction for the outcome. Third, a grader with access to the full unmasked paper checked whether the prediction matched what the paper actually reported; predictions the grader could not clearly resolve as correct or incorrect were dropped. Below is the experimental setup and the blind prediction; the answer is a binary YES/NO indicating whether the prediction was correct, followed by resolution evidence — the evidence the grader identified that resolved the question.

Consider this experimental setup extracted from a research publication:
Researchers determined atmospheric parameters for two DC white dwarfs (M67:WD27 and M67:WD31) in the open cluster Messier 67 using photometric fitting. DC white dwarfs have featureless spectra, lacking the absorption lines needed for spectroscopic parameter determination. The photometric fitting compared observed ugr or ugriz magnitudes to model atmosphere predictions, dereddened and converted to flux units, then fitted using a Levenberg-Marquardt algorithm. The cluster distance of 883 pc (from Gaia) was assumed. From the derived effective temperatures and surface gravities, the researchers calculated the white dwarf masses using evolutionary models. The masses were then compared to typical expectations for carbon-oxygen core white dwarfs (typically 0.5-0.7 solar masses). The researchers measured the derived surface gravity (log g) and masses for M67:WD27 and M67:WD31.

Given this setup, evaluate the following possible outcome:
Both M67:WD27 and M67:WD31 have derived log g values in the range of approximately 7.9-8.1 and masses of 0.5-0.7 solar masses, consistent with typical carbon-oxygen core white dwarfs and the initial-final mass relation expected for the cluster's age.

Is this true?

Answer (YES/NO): NO